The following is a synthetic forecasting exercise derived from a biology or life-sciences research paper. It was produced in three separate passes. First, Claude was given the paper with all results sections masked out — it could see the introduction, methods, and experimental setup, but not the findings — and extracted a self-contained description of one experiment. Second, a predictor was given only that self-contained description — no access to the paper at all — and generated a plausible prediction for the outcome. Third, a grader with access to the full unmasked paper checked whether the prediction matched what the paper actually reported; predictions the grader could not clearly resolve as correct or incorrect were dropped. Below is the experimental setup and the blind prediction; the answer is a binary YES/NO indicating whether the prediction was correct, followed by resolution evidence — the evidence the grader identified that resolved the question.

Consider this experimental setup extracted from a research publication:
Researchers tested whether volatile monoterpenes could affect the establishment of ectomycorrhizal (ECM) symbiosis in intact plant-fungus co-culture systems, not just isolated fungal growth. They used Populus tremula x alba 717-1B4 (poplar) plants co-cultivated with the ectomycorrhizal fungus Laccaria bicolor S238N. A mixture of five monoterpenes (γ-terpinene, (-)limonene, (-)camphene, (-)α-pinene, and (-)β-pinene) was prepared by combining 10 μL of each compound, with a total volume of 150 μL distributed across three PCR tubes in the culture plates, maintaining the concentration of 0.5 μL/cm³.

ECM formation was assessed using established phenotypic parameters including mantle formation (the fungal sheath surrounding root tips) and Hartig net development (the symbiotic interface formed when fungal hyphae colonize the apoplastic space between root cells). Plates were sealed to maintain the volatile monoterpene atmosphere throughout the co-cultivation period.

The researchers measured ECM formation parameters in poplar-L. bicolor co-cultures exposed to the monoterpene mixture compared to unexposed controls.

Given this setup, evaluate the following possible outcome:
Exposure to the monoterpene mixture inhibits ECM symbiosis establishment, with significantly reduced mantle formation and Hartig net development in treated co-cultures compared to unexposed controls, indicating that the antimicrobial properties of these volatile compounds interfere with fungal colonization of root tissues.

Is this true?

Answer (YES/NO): YES